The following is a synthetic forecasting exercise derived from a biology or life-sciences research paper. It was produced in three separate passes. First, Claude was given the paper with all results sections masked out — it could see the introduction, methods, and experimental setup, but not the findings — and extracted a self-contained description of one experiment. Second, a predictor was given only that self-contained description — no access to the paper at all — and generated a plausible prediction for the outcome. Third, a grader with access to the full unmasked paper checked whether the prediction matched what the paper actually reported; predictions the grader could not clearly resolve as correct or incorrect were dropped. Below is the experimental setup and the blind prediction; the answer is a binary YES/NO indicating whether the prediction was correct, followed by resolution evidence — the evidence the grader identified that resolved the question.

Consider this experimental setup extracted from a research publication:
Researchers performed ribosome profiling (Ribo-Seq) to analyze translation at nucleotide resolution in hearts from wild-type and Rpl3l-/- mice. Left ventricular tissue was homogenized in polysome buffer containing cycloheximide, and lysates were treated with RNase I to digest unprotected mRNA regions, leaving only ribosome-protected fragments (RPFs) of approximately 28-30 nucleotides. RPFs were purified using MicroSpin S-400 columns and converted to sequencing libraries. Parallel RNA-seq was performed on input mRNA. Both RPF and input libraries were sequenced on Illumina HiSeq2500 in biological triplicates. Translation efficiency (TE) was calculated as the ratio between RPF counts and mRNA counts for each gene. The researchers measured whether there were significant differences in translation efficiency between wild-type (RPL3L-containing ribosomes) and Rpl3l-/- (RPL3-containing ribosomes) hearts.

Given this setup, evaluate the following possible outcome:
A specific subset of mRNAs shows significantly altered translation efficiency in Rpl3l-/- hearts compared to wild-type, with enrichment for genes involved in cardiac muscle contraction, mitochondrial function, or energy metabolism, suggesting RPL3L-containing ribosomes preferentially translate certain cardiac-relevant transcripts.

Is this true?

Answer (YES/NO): NO